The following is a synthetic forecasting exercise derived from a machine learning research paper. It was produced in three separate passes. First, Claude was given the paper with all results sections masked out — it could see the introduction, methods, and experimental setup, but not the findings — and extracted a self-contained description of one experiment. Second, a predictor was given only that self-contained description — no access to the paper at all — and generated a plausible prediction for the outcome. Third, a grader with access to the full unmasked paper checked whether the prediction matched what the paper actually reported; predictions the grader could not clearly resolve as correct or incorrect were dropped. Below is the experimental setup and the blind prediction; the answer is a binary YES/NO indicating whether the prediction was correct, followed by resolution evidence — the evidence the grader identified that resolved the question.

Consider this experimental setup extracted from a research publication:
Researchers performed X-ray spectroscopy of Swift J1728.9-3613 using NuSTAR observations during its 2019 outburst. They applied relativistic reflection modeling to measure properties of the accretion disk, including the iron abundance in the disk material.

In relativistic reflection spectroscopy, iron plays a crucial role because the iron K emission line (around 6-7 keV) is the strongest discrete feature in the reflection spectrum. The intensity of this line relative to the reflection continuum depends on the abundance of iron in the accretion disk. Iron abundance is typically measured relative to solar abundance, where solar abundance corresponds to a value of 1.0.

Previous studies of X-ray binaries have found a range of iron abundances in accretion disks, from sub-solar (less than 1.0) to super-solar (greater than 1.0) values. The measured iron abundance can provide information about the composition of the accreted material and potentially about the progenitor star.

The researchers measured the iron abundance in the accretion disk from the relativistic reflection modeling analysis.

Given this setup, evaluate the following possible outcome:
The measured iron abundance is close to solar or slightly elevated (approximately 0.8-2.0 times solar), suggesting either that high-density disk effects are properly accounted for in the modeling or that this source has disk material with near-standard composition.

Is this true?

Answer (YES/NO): NO